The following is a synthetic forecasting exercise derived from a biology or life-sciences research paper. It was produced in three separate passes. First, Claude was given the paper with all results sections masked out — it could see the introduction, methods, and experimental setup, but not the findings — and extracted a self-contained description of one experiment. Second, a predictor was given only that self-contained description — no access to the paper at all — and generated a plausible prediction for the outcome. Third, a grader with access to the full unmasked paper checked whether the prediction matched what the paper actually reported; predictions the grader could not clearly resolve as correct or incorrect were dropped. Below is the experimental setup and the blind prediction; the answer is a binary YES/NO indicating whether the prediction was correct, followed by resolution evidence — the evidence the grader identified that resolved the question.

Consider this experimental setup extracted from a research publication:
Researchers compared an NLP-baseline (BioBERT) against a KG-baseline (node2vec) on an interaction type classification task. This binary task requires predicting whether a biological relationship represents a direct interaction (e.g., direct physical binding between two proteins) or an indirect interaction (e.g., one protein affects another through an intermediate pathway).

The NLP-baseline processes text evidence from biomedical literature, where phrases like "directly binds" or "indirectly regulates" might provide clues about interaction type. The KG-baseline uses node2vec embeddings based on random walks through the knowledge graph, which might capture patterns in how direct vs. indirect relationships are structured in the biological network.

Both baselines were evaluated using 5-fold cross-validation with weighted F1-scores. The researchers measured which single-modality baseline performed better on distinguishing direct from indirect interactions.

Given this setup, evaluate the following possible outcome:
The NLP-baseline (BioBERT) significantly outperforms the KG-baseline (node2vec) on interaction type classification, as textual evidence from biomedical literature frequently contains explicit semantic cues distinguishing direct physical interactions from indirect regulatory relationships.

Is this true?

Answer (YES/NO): NO